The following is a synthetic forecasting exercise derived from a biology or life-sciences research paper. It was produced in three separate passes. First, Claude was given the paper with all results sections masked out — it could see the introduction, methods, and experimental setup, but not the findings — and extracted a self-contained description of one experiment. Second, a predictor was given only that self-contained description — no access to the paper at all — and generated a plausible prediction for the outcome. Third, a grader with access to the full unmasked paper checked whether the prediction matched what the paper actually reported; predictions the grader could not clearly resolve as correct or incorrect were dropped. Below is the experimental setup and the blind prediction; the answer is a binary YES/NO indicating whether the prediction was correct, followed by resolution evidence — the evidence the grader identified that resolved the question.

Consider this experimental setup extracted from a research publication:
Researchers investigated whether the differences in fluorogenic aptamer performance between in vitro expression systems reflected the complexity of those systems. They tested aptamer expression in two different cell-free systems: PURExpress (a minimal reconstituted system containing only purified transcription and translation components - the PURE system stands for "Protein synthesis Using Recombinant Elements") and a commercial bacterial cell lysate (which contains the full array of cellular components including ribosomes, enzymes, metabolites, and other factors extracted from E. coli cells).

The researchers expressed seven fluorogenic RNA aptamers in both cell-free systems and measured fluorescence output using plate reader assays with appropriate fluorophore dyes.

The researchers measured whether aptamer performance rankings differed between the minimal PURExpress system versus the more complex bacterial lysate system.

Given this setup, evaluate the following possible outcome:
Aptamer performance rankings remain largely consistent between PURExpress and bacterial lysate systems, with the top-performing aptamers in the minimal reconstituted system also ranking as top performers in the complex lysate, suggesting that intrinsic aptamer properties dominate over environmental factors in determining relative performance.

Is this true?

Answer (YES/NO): YES